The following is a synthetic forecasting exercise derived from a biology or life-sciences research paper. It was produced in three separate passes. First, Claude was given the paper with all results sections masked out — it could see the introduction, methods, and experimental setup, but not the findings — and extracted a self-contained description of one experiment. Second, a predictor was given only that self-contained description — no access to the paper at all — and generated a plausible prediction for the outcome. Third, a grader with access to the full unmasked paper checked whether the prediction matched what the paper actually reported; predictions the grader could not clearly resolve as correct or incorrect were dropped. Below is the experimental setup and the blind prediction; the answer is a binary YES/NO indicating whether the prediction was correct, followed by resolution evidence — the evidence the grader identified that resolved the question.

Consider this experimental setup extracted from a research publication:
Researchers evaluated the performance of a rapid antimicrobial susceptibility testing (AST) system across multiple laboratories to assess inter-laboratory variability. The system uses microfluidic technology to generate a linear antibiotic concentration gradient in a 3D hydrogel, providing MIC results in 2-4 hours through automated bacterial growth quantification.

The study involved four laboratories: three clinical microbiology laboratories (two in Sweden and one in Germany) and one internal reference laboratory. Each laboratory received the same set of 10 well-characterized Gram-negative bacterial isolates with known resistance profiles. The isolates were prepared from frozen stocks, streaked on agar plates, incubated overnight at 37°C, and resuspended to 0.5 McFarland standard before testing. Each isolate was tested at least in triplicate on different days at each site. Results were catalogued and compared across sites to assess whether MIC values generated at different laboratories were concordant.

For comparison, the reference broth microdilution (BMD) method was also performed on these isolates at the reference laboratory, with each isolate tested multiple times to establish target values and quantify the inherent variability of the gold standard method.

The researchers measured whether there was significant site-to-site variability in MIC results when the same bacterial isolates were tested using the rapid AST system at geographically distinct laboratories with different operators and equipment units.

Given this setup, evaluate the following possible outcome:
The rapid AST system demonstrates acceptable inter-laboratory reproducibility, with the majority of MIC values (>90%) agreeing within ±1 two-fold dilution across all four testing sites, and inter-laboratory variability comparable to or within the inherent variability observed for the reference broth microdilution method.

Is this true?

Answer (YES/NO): YES